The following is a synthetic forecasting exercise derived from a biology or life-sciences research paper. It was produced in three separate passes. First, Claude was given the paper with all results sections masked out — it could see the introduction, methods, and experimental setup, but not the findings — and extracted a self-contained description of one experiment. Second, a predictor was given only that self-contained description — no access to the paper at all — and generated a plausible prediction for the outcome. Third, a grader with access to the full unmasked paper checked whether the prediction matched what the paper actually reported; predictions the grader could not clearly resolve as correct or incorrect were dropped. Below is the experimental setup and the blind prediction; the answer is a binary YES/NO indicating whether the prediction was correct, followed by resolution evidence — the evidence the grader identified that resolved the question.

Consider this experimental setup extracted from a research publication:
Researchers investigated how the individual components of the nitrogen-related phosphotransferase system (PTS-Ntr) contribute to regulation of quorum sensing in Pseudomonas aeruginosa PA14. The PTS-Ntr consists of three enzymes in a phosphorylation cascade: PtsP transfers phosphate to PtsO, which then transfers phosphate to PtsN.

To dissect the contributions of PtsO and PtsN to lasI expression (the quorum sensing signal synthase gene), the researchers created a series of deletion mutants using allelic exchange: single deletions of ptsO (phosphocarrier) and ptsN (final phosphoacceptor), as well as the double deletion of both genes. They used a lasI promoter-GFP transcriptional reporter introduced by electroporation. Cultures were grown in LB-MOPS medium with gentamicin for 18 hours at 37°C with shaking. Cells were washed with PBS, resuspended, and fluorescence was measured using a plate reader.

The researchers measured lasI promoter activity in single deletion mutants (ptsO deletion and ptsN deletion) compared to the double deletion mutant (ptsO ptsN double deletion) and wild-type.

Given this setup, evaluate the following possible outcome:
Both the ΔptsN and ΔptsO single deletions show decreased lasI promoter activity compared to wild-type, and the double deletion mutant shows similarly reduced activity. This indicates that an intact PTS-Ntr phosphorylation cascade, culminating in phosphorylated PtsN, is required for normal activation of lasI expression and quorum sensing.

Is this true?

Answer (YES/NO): NO